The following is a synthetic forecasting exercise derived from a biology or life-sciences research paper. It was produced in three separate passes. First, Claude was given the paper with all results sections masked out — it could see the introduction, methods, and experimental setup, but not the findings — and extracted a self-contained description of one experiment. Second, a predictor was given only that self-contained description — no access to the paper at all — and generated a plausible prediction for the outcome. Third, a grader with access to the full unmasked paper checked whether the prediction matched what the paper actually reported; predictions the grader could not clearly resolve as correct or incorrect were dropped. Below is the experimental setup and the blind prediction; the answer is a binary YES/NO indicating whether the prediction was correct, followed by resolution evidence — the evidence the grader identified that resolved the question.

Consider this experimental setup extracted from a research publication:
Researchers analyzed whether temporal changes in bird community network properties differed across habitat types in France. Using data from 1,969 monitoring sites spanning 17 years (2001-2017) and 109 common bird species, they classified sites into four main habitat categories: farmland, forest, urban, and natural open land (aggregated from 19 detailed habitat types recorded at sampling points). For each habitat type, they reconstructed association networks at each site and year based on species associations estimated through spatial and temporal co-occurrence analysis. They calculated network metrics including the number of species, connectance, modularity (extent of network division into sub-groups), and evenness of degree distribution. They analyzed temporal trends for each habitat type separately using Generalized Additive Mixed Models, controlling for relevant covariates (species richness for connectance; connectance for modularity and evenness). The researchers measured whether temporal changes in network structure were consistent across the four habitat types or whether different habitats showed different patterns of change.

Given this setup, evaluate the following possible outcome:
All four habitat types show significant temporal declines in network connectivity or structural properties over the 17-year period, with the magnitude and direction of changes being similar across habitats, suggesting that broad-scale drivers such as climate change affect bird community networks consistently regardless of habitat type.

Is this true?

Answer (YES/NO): NO